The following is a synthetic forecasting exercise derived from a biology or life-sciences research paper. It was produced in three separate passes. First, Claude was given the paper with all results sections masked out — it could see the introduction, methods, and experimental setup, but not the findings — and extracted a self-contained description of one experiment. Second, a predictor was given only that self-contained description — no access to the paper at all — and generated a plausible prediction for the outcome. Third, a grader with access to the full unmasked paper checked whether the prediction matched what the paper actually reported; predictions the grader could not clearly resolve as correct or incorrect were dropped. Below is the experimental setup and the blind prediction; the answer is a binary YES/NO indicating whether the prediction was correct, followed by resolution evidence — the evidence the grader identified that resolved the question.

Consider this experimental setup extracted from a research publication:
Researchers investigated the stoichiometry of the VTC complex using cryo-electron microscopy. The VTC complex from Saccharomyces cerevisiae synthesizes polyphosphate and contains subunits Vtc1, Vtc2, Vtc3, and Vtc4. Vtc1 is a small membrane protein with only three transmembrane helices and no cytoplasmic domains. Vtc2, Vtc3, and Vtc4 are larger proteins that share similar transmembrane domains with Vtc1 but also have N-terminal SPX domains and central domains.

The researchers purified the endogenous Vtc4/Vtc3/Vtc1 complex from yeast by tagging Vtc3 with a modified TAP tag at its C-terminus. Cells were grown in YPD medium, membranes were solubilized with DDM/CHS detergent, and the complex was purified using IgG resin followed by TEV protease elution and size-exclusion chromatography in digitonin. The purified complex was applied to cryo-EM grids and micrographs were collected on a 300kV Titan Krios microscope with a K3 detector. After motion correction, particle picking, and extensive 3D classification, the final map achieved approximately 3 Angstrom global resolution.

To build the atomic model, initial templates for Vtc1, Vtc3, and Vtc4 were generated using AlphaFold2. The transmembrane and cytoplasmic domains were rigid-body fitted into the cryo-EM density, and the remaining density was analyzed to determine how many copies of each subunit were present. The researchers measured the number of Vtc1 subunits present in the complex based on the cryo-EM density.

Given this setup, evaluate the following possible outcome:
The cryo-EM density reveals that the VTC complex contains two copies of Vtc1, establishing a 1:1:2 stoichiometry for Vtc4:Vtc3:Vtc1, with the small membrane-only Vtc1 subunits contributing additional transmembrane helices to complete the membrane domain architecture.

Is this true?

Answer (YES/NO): NO